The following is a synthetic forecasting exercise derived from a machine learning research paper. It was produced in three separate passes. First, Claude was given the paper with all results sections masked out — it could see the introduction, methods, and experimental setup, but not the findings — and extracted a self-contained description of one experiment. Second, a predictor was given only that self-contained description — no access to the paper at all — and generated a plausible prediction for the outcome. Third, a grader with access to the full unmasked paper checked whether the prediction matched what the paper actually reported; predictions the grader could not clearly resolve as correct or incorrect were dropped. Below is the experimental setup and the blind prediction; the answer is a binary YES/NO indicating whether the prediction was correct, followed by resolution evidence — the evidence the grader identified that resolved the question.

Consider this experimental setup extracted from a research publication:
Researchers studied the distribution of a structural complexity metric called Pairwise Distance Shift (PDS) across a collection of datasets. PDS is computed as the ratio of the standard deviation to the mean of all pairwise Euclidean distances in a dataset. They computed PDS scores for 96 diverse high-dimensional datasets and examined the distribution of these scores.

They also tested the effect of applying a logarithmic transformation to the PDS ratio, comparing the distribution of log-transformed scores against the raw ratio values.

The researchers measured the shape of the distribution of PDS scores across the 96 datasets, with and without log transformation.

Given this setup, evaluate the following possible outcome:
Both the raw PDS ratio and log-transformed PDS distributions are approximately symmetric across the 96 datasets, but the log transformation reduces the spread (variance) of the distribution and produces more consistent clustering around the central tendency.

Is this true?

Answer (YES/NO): NO